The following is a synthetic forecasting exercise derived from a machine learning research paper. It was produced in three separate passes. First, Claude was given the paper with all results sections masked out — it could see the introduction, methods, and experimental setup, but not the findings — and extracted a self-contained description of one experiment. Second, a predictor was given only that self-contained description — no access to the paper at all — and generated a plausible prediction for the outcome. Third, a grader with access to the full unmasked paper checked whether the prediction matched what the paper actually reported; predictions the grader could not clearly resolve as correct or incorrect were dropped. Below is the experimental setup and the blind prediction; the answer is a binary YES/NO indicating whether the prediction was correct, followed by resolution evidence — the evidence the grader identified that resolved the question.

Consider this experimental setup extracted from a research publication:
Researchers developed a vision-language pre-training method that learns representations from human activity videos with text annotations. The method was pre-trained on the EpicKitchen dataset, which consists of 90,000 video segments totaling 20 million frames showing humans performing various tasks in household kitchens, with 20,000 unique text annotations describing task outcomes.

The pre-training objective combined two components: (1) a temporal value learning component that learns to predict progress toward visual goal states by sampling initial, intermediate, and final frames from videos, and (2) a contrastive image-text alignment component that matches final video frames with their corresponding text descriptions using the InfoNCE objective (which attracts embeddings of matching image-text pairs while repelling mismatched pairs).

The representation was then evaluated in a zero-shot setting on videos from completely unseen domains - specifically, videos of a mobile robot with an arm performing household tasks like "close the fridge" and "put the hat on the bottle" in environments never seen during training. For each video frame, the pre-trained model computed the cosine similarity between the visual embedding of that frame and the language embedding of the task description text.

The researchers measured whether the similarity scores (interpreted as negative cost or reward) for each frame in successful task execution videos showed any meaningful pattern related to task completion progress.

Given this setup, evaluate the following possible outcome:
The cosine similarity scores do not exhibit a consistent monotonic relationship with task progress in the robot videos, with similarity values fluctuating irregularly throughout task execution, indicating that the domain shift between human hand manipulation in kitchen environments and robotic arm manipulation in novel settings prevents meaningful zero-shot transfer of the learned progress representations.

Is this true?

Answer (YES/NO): NO